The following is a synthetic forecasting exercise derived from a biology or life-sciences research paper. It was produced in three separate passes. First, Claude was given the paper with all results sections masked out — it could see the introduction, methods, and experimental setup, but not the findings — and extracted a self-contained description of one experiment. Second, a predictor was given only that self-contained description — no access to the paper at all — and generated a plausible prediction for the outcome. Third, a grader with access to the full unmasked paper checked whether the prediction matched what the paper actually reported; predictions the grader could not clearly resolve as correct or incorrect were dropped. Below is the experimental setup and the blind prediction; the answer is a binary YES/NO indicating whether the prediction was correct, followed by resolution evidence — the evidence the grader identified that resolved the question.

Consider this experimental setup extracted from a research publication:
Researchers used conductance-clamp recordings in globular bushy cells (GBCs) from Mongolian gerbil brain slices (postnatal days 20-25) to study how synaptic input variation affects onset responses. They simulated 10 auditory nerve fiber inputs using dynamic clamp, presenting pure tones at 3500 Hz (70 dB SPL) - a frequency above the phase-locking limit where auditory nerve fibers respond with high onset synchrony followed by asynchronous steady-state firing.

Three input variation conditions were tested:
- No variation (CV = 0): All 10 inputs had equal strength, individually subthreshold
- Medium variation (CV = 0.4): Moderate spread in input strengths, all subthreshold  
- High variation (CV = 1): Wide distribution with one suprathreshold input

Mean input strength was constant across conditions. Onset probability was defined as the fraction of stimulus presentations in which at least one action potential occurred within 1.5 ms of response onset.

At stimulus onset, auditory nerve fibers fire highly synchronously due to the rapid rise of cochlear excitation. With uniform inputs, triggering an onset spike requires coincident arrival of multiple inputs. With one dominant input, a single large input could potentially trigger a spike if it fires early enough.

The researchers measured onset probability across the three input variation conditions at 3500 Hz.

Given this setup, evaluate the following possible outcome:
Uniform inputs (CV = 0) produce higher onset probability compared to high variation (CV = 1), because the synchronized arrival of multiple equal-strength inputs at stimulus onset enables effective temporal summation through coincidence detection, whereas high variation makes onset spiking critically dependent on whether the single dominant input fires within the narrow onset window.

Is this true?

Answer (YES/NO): YES